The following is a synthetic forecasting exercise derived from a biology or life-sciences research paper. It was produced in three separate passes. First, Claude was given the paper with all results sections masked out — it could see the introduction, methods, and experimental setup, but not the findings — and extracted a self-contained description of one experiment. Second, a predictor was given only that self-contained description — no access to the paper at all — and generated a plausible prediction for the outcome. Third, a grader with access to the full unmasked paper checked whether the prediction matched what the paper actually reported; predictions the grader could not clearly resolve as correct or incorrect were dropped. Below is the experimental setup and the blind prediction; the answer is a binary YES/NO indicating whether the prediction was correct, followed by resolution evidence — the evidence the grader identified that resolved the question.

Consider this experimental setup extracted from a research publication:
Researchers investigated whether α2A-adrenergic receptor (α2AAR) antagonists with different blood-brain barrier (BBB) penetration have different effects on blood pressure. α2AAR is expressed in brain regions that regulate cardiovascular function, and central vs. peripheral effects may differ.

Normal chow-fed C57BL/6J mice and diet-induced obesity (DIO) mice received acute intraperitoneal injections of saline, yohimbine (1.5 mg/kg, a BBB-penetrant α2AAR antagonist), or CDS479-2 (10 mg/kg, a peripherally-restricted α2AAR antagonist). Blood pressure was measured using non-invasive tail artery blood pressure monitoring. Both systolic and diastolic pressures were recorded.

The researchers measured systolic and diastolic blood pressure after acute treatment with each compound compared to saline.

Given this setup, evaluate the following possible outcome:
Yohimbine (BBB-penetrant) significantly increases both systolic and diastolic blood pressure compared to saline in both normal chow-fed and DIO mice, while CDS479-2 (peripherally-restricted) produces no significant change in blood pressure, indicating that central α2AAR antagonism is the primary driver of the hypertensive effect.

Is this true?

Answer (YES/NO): YES